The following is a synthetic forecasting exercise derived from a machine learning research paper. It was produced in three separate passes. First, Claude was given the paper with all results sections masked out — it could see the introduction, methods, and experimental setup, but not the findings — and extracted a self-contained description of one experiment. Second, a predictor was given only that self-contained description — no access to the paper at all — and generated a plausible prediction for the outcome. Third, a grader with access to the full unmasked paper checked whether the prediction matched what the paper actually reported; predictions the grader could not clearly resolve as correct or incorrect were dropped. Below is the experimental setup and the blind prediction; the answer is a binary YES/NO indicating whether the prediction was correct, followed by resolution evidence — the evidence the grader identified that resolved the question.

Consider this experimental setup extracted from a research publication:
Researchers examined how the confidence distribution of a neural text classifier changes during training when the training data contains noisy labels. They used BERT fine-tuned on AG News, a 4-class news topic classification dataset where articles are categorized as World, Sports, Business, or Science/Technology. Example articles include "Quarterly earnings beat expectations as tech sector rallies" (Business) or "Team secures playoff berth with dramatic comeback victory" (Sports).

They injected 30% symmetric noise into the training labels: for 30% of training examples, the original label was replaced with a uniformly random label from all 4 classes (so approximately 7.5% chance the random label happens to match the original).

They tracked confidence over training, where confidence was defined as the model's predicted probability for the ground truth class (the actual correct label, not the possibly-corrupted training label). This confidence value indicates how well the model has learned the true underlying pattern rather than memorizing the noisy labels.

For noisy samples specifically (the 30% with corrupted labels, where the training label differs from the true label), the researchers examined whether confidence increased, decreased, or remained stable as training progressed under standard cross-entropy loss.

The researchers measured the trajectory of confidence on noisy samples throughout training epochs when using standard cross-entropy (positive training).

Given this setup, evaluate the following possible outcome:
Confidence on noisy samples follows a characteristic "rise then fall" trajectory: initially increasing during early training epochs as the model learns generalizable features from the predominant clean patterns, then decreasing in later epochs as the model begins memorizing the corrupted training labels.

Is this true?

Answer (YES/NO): NO